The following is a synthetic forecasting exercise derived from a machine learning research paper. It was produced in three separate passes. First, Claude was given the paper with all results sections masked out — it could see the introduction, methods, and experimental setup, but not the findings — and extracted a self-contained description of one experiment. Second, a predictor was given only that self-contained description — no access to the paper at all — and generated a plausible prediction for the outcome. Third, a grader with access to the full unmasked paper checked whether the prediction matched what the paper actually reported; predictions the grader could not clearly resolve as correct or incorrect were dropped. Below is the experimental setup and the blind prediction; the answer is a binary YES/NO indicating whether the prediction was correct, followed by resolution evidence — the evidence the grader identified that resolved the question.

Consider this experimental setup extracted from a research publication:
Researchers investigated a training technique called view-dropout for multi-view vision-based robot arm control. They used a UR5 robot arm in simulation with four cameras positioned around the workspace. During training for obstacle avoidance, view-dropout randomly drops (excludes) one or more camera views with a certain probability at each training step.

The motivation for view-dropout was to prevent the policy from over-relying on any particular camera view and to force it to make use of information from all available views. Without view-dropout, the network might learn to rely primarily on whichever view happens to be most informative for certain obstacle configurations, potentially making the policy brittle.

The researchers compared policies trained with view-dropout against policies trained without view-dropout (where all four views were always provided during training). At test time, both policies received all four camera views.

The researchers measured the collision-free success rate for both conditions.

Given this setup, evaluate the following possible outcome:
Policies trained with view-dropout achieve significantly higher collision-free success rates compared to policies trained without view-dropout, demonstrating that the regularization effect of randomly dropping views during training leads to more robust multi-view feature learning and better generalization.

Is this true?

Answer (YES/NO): YES